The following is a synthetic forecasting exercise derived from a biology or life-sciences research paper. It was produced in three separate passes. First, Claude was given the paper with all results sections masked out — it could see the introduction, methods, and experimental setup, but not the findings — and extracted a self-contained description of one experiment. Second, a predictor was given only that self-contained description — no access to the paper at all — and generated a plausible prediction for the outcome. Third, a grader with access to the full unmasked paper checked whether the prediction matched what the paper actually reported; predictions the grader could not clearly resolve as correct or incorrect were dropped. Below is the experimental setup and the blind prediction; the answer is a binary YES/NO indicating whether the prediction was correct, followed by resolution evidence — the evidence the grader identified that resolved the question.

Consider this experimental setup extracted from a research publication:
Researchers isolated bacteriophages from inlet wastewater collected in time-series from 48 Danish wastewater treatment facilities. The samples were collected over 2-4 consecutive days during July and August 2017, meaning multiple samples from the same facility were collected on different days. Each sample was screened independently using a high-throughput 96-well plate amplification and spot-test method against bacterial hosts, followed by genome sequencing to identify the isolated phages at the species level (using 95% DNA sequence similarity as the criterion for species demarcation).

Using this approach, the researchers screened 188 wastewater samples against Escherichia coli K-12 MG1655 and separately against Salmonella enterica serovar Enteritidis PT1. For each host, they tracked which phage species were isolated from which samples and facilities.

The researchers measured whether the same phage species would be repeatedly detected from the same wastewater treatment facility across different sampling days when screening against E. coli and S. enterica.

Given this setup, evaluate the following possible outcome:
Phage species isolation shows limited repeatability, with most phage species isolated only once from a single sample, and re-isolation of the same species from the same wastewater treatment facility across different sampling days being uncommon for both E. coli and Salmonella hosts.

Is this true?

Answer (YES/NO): YES